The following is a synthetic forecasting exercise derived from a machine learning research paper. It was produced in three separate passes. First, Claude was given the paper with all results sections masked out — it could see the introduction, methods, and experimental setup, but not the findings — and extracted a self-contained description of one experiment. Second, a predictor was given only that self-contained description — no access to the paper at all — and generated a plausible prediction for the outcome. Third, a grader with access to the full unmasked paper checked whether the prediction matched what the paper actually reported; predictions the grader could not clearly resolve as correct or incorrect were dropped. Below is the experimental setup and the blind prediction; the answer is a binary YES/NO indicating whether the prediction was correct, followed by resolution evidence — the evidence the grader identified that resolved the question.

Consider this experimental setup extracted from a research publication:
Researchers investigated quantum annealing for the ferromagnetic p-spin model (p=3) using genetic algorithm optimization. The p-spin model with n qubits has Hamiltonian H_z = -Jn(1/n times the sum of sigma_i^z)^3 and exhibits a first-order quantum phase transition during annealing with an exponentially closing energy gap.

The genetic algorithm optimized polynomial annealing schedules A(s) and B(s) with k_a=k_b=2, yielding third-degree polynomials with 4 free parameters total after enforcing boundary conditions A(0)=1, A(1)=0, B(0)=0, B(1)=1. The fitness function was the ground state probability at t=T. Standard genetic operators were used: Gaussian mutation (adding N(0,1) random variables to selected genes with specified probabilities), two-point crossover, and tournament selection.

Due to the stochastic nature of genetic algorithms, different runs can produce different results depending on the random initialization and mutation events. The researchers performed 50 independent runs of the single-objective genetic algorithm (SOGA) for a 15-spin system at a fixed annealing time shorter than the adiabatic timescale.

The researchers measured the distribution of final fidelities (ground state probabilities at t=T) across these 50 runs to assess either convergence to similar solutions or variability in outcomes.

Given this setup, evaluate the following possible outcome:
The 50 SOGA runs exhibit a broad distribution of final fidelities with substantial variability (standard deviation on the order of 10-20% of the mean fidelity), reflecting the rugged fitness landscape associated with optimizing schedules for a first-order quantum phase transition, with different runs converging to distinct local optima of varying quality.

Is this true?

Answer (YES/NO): NO